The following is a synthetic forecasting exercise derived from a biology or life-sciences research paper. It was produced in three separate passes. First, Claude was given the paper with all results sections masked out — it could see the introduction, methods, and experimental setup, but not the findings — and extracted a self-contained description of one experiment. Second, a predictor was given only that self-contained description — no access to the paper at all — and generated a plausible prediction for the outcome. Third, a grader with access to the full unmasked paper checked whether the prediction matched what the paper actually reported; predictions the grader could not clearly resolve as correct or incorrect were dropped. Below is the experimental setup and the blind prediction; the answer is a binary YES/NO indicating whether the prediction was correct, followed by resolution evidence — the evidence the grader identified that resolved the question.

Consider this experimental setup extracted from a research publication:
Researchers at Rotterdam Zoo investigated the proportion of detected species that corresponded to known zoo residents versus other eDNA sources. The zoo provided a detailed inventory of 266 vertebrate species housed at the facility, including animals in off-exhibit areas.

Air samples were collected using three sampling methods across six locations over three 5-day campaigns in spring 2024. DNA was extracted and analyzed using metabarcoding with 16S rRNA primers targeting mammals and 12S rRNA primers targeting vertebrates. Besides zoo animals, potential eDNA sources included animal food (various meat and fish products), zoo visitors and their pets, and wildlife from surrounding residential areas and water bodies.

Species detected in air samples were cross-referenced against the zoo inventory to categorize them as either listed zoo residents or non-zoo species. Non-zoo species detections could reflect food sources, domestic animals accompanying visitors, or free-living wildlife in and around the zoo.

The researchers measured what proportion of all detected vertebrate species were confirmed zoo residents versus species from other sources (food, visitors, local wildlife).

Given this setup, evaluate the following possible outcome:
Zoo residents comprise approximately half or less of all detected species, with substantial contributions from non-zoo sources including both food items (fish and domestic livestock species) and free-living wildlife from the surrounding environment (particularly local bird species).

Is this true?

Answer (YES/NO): YES